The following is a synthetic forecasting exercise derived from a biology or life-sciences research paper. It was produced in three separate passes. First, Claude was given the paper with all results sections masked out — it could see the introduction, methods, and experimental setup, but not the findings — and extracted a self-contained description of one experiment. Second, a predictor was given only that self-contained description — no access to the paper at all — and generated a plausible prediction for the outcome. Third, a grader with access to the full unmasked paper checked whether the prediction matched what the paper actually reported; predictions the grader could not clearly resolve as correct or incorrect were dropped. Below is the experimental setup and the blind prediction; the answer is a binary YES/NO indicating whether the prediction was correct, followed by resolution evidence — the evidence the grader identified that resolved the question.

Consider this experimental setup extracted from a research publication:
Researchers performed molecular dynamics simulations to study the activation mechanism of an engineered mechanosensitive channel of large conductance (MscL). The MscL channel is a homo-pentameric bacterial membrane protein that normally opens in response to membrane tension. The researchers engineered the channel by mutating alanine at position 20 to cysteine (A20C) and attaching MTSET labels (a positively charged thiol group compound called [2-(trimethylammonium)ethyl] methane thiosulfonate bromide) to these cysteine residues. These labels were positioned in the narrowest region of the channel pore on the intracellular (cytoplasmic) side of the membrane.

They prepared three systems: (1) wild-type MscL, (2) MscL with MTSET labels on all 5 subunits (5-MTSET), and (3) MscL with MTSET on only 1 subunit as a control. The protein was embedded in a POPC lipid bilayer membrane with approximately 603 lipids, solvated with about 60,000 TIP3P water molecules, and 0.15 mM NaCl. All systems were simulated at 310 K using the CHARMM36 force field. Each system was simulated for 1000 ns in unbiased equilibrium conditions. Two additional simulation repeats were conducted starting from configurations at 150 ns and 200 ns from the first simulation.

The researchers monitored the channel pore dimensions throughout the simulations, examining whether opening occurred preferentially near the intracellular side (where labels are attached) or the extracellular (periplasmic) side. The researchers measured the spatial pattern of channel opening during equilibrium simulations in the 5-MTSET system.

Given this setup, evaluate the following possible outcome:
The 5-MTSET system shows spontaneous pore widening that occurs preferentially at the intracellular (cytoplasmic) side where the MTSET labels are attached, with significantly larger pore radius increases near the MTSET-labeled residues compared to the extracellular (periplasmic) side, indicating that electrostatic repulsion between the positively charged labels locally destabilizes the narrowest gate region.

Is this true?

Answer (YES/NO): YES